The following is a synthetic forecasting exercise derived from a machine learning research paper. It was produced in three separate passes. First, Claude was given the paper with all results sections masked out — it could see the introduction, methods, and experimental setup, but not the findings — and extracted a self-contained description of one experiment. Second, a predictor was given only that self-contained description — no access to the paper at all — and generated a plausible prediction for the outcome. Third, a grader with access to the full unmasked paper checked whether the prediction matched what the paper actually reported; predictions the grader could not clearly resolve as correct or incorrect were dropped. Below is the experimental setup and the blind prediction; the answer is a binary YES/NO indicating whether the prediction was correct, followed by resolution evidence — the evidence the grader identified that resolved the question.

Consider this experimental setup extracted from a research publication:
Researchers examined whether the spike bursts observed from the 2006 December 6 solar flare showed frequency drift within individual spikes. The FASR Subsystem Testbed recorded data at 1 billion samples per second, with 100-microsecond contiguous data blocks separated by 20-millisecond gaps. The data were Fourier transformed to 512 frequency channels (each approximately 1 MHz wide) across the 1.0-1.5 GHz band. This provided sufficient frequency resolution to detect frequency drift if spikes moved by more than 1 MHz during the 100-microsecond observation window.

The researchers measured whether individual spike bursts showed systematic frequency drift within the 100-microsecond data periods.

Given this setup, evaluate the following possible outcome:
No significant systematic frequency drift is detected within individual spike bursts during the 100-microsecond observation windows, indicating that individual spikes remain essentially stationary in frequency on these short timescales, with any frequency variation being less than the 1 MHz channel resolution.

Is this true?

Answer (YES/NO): YES